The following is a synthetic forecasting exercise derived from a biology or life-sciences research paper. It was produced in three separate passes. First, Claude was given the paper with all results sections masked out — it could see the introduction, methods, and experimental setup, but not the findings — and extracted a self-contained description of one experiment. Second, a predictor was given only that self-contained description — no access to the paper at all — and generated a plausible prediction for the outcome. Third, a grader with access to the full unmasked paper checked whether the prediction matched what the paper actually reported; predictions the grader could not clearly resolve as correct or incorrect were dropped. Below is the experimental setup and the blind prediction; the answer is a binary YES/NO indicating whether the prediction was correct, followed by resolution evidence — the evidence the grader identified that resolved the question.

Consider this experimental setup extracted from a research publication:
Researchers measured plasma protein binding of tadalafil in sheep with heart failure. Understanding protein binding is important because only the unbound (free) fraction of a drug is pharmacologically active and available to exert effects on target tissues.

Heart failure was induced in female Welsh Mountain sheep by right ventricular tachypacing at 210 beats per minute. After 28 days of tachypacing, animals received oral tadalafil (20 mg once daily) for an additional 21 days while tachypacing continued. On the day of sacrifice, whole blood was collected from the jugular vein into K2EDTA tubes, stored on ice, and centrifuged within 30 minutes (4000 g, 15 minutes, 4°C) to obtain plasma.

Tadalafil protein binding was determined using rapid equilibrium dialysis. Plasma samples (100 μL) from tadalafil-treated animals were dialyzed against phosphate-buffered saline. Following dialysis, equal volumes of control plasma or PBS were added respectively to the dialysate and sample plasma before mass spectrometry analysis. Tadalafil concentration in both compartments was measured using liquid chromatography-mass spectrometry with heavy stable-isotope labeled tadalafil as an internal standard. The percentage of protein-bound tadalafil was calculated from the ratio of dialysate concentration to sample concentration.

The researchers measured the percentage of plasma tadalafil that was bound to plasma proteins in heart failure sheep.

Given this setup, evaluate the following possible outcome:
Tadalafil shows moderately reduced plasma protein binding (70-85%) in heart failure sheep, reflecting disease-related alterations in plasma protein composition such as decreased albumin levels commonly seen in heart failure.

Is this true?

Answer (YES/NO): NO